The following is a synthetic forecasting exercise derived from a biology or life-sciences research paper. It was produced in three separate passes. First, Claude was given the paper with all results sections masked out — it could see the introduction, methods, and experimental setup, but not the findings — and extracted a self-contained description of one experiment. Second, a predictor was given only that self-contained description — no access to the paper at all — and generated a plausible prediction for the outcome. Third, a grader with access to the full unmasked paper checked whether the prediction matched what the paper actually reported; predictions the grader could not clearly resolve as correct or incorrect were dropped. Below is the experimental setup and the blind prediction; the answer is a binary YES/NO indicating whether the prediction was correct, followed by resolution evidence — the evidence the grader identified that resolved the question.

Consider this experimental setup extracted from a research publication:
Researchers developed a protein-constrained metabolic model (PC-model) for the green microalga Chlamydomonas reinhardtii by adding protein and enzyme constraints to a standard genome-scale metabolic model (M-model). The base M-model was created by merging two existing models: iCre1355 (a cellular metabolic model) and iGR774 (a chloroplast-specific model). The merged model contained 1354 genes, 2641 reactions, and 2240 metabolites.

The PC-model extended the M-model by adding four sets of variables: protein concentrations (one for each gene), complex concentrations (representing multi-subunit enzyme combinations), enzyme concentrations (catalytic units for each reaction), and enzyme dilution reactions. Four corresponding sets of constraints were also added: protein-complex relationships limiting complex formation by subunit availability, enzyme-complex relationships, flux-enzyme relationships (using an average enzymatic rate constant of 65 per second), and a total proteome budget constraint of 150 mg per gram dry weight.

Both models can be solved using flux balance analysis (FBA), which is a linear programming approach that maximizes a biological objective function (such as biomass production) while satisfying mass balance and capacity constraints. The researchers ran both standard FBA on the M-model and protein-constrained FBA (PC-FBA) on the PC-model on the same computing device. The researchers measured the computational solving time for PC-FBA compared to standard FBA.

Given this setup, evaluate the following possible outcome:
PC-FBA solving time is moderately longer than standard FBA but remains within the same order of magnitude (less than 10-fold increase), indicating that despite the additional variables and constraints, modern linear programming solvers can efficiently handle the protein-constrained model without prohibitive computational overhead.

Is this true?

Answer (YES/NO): YES